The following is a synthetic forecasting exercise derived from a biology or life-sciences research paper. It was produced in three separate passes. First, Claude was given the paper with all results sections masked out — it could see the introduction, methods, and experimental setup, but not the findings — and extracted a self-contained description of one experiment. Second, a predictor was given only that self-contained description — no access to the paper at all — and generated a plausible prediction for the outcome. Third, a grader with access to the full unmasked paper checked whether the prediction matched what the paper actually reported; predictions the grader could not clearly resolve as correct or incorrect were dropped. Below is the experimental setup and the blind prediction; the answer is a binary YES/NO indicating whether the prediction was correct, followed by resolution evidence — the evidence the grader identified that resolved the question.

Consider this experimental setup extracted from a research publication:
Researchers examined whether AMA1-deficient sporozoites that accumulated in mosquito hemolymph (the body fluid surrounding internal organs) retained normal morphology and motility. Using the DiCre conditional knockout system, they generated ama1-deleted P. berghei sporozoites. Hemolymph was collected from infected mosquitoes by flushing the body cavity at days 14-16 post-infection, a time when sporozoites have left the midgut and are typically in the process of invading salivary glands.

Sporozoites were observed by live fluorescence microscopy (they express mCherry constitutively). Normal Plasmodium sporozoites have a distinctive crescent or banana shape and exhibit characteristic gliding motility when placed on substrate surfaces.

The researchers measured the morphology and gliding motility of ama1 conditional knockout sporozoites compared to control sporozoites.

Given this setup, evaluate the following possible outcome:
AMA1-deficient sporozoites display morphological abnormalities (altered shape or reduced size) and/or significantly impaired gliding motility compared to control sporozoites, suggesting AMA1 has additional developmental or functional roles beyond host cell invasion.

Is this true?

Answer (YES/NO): NO